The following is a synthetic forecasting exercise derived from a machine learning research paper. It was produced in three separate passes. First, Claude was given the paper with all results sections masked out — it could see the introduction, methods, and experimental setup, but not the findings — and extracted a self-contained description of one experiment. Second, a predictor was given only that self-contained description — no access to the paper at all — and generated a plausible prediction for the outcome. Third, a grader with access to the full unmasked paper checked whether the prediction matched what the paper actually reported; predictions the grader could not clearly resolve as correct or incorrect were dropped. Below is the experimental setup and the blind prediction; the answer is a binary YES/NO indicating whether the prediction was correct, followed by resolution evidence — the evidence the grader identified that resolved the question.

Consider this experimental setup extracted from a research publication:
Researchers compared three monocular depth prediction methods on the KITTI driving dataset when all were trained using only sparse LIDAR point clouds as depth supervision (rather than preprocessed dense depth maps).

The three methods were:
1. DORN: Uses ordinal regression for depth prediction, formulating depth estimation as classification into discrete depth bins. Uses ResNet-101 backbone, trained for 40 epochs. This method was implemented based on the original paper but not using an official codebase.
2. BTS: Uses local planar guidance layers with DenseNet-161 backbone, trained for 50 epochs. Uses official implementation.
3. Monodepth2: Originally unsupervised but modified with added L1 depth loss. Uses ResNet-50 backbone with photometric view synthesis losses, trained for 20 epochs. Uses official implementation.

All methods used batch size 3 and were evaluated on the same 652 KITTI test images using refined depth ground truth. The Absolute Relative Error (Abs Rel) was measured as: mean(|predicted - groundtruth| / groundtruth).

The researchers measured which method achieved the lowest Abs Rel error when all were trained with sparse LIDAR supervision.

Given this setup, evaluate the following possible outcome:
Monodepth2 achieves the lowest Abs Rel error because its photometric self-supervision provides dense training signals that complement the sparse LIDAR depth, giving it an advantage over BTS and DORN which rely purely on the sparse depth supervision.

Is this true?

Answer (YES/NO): NO